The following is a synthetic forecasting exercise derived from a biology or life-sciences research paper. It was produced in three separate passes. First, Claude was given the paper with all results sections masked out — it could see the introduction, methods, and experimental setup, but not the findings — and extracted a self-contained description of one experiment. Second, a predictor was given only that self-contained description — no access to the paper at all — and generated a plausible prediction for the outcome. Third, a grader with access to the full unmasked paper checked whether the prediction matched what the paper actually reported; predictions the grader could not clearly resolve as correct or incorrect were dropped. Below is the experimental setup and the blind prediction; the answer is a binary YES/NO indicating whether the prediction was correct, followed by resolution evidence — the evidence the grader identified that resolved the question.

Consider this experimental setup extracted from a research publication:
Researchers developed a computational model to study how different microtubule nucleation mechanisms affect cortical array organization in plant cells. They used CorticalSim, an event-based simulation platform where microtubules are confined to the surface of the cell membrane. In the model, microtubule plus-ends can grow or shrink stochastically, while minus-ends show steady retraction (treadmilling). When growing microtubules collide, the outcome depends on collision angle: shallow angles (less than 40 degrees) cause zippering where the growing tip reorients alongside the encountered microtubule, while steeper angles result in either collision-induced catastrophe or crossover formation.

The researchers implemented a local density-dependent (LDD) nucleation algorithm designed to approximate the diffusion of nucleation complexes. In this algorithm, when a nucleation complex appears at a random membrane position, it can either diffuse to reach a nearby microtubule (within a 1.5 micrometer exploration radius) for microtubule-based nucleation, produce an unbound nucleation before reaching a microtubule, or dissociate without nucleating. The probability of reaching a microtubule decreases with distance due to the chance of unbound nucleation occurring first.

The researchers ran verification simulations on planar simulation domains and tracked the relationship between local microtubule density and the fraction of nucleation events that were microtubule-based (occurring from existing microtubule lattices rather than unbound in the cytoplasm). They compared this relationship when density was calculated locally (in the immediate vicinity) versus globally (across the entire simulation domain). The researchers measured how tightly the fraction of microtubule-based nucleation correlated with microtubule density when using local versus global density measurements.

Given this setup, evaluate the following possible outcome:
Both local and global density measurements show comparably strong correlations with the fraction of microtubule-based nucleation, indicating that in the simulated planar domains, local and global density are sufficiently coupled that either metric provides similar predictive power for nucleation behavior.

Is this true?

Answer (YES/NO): NO